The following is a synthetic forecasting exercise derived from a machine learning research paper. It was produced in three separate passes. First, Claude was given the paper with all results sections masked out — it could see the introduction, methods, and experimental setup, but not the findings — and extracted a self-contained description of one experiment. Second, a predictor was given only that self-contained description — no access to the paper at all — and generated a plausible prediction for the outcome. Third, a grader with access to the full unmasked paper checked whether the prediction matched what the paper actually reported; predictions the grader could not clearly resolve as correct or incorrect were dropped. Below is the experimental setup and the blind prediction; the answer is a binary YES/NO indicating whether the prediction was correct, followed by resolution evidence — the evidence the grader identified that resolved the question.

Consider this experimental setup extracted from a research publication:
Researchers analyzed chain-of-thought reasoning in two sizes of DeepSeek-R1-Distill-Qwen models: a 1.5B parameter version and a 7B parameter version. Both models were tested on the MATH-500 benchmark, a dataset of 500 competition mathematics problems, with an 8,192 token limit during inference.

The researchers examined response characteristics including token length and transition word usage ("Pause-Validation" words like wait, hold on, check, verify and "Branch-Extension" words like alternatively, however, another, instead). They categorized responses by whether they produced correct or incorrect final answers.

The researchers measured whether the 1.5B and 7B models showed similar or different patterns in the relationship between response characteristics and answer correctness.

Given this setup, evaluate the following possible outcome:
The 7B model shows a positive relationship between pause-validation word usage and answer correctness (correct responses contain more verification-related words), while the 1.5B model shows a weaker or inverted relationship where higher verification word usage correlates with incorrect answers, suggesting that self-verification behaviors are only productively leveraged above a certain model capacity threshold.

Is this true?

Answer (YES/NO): NO